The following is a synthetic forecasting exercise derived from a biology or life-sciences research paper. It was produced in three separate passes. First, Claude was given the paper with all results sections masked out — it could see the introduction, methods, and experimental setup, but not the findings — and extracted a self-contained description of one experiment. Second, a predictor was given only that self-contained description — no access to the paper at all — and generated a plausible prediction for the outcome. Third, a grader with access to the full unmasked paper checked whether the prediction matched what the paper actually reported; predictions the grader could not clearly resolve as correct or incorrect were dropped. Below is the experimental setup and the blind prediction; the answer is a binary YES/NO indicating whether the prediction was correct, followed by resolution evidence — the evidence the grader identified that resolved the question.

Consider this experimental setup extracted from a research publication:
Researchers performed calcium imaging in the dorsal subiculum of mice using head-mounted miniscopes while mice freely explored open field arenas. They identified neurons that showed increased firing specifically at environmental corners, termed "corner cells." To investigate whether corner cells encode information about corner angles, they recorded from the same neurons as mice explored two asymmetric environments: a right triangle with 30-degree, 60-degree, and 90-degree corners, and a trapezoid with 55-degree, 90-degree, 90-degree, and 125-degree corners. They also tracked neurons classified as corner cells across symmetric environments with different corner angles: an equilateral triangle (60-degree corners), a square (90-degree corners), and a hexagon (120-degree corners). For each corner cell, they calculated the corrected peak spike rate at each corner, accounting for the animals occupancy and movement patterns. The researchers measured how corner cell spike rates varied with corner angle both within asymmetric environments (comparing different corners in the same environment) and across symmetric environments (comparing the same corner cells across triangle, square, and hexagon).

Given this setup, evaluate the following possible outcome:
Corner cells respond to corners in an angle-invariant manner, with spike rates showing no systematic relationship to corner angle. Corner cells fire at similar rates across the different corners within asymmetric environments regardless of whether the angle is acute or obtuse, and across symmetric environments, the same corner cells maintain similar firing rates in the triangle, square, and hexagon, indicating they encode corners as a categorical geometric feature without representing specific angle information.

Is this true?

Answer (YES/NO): NO